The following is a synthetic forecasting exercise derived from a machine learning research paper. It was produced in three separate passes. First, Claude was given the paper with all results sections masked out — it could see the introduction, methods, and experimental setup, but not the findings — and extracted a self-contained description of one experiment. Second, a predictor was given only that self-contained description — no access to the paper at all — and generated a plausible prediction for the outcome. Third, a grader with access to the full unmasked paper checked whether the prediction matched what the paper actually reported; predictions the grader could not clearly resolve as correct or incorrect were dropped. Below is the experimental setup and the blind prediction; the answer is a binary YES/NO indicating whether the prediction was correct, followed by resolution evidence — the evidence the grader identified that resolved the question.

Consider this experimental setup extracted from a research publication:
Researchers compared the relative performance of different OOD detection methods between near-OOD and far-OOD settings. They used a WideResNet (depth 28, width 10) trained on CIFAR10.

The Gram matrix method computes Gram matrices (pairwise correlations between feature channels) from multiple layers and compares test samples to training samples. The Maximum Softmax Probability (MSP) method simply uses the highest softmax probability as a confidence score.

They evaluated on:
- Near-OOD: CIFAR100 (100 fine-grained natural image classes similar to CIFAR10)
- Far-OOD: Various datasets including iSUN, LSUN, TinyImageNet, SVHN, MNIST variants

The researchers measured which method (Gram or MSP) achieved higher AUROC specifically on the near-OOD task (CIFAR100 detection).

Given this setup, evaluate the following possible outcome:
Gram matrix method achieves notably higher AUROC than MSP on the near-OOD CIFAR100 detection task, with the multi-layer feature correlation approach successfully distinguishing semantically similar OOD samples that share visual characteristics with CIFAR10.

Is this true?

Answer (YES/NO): NO